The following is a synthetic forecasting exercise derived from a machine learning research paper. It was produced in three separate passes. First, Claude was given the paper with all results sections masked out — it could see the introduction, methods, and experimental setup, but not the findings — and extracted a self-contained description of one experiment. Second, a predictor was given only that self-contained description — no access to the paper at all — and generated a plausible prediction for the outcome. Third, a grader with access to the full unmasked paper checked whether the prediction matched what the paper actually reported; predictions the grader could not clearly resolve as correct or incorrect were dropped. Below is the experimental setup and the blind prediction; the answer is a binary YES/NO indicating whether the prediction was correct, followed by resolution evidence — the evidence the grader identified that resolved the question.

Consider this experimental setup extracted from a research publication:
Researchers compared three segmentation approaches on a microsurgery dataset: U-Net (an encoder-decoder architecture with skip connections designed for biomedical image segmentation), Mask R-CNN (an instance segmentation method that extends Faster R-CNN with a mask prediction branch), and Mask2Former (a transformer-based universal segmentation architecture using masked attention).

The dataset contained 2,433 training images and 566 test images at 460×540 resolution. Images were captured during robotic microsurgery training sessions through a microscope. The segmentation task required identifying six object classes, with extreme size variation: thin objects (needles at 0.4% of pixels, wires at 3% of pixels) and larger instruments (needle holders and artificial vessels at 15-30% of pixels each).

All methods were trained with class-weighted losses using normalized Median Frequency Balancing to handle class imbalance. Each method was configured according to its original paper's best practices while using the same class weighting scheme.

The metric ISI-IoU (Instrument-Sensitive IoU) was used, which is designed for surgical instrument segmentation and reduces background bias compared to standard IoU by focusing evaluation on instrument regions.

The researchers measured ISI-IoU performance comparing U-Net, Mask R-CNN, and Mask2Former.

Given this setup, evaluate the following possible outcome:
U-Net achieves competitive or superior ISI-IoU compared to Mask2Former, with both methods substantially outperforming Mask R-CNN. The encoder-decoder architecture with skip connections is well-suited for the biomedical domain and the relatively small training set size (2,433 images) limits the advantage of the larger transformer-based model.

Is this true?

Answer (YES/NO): NO